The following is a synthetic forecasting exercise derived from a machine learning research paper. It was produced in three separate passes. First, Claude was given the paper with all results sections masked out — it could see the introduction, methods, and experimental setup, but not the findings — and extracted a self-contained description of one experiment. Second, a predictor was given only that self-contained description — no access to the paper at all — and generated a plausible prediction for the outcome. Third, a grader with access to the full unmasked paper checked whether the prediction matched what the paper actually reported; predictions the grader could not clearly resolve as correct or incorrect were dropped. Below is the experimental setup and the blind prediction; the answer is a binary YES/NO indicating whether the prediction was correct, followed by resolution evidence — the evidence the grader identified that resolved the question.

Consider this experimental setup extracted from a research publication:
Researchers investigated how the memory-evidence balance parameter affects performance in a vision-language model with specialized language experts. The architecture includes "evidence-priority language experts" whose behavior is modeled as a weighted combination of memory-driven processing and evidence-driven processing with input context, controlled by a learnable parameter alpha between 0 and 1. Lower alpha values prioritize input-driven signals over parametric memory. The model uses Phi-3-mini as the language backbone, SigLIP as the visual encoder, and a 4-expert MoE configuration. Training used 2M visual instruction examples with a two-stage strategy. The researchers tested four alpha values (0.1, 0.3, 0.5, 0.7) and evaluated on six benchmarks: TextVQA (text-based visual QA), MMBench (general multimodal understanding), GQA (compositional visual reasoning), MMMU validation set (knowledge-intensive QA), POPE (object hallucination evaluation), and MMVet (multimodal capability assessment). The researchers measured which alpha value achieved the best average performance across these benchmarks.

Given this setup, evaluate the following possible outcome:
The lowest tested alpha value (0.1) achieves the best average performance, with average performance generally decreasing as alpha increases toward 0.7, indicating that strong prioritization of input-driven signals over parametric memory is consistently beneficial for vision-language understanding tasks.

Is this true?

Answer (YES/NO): NO